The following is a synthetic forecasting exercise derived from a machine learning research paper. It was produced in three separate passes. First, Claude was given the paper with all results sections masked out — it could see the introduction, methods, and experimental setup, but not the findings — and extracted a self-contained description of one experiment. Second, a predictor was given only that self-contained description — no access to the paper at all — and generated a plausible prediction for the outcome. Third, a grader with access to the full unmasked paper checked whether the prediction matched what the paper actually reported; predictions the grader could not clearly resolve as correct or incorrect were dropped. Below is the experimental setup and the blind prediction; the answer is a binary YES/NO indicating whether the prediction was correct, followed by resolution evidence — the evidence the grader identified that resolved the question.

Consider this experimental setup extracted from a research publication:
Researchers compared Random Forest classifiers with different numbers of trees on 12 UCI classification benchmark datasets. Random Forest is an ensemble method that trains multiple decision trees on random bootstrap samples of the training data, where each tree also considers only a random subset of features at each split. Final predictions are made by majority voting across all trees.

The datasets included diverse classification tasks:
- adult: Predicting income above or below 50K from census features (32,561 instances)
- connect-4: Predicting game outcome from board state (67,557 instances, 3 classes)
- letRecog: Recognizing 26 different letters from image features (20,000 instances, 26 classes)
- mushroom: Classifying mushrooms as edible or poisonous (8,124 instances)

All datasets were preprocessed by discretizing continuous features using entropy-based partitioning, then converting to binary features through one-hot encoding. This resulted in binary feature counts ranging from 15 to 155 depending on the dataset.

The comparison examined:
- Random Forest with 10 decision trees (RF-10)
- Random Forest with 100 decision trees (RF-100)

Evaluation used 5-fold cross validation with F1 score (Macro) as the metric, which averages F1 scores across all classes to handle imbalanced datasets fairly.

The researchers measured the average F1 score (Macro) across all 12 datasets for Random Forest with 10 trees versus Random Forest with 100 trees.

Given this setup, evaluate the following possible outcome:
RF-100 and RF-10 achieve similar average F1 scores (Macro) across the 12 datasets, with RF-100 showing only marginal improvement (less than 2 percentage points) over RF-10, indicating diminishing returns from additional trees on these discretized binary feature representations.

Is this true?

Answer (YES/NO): NO